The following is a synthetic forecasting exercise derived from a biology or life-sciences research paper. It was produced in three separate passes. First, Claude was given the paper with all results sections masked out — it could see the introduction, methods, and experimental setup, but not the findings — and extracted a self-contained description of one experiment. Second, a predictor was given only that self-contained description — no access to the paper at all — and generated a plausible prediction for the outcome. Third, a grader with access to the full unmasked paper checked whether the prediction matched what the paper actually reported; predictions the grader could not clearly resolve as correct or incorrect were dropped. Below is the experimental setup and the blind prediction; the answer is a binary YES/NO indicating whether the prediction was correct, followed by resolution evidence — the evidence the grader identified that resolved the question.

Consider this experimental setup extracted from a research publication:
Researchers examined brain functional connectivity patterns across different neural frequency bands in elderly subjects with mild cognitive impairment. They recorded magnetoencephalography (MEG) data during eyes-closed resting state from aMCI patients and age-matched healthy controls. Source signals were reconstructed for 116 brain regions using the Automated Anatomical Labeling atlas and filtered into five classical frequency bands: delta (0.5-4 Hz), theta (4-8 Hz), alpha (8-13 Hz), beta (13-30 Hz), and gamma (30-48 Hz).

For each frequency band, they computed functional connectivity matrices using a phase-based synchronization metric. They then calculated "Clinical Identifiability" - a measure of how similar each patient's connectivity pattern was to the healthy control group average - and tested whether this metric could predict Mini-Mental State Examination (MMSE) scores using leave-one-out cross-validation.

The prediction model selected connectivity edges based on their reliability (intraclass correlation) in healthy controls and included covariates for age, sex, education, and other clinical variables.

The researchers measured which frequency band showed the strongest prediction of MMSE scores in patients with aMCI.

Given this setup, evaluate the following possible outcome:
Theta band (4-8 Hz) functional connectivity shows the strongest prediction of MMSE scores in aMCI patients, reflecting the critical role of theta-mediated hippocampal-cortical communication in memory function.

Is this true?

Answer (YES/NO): NO